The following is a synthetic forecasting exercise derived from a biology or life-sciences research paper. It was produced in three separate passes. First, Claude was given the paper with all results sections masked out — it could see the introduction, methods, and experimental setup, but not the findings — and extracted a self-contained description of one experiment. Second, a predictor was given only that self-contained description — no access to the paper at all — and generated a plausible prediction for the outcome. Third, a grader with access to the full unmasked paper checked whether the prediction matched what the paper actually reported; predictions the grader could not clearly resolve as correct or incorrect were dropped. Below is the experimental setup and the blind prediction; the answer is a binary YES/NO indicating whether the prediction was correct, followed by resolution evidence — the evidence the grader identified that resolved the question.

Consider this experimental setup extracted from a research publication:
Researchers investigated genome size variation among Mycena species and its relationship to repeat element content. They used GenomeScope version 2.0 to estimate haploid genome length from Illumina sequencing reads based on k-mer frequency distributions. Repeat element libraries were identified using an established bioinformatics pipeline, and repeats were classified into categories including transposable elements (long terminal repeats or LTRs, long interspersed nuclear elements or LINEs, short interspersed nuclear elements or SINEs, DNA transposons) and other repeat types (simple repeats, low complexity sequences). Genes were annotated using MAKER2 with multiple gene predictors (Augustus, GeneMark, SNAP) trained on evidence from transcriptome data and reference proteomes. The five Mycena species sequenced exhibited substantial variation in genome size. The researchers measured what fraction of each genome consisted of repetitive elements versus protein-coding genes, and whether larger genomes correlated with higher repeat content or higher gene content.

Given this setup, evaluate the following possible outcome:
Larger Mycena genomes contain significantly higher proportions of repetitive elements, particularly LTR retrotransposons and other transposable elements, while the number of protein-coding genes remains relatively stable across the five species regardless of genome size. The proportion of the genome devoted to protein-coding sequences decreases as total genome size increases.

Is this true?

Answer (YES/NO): NO